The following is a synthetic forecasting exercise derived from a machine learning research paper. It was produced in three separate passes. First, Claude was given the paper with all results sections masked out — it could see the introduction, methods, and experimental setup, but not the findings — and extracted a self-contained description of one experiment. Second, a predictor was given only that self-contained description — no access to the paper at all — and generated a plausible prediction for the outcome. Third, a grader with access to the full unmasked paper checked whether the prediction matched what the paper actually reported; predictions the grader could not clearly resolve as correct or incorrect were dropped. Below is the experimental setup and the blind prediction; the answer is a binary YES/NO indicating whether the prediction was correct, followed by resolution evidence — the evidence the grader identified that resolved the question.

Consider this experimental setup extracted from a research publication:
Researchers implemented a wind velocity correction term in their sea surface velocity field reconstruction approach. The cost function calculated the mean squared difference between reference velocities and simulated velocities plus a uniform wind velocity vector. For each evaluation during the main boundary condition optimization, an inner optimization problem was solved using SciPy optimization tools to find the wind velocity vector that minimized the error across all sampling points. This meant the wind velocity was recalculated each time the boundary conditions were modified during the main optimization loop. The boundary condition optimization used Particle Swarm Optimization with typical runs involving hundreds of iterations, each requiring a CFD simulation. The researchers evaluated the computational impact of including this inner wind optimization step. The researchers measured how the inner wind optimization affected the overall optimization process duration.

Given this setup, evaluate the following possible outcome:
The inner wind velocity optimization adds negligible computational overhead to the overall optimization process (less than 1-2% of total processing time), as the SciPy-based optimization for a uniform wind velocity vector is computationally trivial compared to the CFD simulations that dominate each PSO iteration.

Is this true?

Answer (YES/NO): YES